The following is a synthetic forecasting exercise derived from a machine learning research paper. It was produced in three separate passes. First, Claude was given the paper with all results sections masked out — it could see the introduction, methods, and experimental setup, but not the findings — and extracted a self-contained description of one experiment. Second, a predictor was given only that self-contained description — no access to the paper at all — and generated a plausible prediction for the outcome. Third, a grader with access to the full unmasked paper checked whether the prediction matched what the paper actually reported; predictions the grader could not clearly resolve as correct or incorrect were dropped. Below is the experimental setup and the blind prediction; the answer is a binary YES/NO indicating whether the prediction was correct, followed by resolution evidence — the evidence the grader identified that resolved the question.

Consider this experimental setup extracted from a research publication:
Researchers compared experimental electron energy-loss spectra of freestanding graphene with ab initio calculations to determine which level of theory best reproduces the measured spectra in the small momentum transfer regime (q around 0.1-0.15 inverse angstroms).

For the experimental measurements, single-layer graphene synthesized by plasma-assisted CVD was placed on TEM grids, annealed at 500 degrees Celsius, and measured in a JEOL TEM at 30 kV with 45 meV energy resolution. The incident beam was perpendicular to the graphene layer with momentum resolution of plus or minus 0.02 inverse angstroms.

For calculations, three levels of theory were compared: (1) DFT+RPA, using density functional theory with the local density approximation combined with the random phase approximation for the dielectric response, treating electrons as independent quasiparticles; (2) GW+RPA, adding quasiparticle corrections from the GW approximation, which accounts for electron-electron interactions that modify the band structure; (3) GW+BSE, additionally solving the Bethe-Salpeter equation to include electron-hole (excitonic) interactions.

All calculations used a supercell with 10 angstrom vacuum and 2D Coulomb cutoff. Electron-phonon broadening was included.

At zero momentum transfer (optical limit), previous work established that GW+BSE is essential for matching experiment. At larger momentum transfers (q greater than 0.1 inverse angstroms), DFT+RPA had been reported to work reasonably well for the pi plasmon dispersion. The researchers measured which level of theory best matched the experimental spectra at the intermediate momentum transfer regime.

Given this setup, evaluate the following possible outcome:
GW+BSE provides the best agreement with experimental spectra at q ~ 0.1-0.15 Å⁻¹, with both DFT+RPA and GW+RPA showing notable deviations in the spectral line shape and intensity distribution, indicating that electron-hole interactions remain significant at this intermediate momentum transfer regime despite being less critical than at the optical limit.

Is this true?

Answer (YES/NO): YES